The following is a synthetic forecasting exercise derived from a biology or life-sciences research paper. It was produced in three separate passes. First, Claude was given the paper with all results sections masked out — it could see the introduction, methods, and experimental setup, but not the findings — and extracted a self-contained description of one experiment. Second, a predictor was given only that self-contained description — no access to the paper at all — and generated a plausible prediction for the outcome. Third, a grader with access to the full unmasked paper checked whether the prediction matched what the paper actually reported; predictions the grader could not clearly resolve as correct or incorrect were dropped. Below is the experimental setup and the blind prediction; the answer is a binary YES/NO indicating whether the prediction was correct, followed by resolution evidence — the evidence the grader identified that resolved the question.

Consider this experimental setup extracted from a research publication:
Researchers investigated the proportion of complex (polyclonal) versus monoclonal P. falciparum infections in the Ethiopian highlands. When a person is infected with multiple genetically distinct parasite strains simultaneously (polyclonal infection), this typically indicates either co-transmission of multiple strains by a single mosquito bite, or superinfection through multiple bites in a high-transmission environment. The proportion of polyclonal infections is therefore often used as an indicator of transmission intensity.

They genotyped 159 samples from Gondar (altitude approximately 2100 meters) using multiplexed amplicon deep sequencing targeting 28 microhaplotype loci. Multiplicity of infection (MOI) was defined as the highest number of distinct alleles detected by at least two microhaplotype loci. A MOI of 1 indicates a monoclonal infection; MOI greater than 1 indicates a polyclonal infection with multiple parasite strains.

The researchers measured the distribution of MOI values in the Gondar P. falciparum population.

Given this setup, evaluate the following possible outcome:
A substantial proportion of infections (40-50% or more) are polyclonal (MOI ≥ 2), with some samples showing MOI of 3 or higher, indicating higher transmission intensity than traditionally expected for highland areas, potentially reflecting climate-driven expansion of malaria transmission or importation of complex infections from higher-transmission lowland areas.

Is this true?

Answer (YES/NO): NO